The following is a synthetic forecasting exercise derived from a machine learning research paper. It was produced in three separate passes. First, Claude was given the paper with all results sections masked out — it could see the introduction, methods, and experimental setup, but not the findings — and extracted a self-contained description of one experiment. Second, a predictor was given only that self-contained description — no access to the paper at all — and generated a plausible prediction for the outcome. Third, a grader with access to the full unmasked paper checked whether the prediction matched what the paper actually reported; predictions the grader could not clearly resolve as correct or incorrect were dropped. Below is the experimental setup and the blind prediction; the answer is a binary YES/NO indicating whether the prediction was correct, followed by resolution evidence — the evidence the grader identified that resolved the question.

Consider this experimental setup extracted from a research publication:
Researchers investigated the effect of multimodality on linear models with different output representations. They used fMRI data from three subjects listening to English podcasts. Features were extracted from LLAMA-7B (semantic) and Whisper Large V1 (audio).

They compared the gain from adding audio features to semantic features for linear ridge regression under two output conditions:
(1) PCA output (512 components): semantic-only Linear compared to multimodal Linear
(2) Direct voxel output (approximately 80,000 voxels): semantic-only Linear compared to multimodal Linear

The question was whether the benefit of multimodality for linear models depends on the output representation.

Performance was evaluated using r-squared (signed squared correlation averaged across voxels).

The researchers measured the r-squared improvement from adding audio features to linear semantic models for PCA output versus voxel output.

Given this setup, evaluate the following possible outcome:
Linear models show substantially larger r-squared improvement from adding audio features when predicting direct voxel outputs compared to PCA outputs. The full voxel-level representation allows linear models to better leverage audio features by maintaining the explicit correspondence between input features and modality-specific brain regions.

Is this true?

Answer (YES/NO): YES